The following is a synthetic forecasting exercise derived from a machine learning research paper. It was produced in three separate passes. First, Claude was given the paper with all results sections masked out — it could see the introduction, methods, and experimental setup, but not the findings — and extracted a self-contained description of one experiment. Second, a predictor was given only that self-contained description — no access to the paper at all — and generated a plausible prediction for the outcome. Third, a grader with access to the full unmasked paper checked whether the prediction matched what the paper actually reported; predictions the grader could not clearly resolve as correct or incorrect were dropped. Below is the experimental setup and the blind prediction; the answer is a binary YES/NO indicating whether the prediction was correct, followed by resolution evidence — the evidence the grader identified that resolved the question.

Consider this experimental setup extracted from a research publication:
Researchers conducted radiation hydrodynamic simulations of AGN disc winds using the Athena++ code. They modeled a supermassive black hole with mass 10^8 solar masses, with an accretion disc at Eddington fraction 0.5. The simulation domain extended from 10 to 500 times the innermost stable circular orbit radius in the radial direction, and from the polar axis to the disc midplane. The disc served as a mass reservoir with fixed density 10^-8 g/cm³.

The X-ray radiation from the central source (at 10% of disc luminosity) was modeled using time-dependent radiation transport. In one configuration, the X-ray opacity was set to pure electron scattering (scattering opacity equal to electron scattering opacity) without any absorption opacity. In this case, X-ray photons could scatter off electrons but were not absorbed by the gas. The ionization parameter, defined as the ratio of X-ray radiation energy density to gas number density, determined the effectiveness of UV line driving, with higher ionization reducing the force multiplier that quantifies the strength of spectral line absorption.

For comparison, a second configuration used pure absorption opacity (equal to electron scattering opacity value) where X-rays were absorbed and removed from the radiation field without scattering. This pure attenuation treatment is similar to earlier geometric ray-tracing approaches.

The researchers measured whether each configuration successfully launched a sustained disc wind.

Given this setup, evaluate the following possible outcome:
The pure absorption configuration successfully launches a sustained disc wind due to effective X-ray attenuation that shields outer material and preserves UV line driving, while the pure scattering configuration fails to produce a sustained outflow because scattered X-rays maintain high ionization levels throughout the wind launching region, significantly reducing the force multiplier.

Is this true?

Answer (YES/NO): NO